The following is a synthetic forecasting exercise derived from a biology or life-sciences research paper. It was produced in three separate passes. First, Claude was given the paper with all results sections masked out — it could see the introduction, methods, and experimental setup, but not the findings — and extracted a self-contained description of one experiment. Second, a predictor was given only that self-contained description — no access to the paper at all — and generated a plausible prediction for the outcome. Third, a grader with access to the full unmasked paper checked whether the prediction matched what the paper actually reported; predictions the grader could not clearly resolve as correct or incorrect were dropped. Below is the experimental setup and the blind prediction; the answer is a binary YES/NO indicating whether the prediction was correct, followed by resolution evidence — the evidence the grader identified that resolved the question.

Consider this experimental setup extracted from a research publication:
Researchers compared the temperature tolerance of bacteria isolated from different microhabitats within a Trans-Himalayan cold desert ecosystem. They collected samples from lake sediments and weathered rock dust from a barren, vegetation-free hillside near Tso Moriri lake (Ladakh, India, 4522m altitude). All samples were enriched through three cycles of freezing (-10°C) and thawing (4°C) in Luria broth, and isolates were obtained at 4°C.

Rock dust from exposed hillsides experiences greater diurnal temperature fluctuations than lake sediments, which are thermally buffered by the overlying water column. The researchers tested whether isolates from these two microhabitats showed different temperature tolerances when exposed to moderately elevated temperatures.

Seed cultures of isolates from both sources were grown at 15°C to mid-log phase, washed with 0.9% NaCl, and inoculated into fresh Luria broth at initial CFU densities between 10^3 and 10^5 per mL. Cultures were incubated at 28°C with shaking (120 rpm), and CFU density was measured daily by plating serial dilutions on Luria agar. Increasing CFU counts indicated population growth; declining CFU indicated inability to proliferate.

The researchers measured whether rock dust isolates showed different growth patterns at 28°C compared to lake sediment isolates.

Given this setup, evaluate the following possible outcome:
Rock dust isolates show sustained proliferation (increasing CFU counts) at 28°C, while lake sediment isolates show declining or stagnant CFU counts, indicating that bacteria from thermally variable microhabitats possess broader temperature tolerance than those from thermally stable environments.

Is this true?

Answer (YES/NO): NO